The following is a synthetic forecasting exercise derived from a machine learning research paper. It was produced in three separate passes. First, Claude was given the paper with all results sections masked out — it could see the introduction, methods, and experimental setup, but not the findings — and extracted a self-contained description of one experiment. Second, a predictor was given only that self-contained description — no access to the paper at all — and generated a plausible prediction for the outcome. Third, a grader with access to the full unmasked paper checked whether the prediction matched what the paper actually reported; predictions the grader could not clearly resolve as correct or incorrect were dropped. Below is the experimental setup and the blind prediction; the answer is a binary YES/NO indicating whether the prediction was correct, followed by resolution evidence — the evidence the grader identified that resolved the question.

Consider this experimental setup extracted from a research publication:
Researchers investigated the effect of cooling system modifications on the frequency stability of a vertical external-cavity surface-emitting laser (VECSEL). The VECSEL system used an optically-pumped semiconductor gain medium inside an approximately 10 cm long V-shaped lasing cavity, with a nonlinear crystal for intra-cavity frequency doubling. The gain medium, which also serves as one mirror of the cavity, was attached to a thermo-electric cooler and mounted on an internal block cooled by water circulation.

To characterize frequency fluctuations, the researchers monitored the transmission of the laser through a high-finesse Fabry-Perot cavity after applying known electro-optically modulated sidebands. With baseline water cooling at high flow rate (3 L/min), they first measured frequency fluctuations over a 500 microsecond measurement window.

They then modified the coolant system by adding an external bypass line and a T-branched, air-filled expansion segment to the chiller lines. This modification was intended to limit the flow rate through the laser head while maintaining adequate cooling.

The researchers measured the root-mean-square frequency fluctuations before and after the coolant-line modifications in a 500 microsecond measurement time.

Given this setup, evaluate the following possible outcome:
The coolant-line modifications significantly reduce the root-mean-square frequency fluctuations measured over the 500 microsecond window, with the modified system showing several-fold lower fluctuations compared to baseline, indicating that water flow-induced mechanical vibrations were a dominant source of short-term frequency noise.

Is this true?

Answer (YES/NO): NO